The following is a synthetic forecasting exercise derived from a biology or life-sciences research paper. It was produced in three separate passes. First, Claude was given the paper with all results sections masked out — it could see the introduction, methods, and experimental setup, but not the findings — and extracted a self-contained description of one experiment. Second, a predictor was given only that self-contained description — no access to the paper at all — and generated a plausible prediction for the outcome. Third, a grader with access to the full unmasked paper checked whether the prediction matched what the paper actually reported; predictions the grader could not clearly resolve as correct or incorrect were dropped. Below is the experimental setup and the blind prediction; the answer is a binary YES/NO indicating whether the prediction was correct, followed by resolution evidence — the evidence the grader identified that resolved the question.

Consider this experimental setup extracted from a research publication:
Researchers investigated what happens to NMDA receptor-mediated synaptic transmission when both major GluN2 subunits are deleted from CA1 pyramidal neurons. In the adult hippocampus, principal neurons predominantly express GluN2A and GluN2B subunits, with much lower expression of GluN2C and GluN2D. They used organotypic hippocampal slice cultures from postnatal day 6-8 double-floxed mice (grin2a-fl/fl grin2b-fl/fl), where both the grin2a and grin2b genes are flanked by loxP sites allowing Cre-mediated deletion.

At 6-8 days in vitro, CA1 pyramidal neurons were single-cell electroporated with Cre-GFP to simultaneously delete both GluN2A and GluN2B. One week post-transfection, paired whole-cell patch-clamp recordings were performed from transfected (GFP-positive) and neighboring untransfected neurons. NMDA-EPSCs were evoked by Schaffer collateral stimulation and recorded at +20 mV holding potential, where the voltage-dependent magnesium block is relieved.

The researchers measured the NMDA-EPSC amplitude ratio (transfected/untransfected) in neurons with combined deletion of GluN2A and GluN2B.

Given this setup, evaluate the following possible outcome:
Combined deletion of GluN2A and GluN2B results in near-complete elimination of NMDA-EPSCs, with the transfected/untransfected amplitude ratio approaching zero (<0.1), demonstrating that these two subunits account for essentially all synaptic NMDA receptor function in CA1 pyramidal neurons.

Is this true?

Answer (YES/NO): NO